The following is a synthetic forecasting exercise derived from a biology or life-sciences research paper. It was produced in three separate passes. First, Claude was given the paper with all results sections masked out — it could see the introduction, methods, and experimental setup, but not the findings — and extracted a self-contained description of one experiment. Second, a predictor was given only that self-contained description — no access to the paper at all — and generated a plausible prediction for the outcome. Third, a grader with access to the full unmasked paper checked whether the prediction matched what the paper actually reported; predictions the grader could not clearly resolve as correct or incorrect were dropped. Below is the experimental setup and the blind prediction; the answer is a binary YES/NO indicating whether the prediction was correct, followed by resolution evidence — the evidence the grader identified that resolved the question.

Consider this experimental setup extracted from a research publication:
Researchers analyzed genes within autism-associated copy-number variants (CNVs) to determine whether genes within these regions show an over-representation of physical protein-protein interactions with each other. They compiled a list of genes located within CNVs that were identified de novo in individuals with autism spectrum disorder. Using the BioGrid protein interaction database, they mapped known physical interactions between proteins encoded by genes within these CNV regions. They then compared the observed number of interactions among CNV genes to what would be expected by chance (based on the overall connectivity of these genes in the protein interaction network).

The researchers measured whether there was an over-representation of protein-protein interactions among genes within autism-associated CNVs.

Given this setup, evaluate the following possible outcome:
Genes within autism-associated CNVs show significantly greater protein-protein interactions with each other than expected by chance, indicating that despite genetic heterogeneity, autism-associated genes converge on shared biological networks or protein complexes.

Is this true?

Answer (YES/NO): YES